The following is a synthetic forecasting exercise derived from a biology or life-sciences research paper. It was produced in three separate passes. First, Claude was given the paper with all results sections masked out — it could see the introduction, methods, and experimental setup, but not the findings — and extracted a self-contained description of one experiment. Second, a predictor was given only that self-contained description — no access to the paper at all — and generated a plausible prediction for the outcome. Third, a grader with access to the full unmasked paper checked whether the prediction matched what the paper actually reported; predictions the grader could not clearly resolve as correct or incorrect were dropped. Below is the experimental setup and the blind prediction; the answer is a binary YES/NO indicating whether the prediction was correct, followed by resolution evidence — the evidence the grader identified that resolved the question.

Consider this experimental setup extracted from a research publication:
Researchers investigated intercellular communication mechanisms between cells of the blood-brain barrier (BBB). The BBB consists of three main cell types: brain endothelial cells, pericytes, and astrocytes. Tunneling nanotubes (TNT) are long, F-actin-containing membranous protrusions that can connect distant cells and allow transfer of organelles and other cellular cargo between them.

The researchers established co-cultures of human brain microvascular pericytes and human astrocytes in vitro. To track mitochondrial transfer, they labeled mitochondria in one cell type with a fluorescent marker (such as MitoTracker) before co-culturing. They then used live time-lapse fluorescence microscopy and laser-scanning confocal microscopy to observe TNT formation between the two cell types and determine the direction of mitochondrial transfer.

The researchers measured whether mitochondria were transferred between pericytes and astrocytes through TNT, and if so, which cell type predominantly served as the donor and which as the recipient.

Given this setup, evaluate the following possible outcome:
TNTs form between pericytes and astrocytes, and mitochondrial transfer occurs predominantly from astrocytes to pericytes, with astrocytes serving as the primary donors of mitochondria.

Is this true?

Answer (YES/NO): NO